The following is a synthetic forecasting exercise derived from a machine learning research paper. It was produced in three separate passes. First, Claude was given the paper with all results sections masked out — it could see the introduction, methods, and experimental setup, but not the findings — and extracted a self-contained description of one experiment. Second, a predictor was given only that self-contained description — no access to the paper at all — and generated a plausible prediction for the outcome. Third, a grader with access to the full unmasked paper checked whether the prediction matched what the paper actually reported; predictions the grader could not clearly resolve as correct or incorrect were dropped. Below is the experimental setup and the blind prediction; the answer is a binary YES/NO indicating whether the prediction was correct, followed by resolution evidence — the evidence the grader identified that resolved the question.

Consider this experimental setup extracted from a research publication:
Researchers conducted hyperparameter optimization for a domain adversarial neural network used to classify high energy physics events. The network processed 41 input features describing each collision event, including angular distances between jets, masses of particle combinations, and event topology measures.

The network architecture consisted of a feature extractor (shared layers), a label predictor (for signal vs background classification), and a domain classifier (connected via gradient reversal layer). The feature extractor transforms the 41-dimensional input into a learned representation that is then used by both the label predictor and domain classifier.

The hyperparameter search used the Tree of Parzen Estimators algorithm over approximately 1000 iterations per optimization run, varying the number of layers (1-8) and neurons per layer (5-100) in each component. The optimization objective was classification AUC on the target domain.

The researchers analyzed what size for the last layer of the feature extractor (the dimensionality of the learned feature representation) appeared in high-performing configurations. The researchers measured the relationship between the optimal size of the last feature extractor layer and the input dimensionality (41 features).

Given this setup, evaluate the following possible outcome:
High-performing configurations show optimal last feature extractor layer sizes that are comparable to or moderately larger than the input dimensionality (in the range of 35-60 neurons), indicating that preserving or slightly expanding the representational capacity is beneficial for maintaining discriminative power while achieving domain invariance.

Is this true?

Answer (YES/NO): NO